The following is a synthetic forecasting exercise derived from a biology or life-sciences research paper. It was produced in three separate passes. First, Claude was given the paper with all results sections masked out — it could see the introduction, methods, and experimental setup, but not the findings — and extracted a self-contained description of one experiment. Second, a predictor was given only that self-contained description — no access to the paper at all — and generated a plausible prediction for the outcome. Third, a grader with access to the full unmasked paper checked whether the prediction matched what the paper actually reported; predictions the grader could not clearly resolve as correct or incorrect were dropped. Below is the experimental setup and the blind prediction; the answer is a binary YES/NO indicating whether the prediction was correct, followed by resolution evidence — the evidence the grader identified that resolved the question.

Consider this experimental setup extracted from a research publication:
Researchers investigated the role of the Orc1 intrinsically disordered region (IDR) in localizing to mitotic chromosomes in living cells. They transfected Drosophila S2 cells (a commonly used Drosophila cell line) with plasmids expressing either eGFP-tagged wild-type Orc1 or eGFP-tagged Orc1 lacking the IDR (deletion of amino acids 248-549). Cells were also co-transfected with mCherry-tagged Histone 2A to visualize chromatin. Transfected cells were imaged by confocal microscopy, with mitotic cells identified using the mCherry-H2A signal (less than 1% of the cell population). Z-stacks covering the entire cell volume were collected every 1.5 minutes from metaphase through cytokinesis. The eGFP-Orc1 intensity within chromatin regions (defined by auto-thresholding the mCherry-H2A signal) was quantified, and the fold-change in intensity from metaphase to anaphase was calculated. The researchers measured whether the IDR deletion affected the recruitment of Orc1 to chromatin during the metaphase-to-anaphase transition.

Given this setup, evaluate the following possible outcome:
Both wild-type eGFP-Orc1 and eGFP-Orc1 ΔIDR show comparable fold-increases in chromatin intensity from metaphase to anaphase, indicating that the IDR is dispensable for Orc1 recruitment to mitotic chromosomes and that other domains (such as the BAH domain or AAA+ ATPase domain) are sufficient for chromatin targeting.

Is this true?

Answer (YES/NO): NO